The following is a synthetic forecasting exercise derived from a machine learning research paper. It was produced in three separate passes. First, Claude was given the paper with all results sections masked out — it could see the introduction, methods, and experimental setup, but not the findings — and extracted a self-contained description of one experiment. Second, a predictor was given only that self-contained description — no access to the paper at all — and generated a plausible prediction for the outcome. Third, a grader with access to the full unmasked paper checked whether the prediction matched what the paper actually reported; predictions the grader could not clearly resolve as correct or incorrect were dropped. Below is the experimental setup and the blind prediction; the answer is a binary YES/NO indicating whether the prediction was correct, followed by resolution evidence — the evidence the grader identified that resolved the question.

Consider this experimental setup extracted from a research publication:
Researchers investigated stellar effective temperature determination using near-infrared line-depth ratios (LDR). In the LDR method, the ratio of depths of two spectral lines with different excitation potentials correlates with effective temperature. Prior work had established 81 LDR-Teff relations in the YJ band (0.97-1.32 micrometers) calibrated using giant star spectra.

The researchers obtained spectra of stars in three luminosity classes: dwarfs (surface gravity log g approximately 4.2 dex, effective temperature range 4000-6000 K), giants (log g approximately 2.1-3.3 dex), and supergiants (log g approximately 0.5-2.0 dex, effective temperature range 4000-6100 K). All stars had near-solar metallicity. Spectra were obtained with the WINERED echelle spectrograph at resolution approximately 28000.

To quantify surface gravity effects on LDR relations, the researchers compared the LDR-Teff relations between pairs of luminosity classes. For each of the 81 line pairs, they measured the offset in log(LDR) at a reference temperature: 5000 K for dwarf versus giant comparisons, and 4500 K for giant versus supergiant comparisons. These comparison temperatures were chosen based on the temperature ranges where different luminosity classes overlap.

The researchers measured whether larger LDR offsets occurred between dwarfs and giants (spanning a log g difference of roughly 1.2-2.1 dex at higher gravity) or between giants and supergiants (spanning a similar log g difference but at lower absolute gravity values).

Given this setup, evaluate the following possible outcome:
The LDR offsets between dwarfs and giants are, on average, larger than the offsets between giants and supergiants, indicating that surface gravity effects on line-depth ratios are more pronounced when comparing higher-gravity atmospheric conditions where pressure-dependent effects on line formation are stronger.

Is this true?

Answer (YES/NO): YES